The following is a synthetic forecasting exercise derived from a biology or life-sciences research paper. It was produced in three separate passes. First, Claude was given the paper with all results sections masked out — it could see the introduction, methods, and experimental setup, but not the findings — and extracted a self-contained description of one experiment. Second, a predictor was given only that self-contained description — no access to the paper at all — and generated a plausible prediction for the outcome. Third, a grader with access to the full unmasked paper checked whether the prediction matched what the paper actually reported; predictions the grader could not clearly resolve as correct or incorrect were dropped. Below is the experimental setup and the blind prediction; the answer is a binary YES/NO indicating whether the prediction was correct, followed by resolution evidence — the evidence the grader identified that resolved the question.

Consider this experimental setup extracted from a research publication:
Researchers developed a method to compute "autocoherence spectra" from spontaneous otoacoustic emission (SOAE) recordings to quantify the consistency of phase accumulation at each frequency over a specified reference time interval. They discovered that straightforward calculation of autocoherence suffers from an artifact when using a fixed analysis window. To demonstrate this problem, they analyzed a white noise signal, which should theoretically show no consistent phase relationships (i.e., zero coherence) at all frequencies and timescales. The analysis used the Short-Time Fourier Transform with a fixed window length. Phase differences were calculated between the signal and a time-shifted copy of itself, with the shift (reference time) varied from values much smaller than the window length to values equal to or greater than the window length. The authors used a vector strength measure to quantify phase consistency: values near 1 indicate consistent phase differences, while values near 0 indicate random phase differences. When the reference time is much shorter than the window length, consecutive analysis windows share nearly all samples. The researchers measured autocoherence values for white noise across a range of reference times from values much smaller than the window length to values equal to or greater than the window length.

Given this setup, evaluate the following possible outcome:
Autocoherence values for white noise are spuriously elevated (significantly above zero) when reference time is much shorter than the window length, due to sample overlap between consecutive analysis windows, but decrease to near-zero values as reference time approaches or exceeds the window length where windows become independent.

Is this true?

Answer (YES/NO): YES